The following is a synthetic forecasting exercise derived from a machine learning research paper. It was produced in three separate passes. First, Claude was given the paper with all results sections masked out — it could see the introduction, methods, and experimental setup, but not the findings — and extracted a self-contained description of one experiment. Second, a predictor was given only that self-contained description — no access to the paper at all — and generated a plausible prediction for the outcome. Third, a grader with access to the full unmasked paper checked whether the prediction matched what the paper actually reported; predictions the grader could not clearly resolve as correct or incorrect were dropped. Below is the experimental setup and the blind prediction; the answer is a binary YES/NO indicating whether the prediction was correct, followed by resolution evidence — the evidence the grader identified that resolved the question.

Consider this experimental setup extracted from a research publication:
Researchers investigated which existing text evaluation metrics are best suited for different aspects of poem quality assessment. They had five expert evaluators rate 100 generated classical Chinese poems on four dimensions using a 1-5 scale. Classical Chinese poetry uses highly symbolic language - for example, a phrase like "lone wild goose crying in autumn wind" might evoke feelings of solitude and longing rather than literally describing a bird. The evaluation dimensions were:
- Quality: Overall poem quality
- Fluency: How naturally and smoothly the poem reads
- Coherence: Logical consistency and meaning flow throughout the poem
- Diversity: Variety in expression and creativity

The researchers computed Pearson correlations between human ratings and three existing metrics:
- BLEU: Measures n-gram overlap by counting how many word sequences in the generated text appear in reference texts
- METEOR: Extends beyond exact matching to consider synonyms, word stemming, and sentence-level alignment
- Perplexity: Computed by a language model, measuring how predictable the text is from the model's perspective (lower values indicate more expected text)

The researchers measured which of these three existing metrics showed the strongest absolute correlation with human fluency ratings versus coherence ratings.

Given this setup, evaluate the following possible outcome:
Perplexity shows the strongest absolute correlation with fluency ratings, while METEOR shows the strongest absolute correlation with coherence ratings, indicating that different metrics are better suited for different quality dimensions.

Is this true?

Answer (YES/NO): NO